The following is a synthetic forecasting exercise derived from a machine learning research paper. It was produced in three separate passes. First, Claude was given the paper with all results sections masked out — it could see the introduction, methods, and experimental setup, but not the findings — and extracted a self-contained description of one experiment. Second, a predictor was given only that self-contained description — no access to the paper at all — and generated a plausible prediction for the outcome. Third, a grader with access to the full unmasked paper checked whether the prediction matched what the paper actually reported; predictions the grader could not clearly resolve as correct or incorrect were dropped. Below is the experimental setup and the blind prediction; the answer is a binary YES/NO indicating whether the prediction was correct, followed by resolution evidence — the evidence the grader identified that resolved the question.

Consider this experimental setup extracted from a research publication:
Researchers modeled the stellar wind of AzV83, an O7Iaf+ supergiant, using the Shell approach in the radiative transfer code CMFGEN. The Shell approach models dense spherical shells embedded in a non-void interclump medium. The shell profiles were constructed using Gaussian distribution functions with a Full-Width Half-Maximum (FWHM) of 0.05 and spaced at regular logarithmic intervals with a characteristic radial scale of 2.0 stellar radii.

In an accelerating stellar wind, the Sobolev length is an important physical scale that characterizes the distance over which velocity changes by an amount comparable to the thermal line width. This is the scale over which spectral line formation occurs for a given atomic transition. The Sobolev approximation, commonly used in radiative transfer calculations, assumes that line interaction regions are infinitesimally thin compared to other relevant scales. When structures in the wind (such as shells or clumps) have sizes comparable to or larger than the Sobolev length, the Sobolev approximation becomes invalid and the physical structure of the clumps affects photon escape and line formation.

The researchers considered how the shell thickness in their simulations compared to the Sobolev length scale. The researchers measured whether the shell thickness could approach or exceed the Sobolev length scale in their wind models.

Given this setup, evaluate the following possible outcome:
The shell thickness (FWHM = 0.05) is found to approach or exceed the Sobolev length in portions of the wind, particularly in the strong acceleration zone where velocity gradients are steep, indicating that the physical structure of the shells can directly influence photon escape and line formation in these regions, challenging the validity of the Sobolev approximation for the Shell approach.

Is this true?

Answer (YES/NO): YES